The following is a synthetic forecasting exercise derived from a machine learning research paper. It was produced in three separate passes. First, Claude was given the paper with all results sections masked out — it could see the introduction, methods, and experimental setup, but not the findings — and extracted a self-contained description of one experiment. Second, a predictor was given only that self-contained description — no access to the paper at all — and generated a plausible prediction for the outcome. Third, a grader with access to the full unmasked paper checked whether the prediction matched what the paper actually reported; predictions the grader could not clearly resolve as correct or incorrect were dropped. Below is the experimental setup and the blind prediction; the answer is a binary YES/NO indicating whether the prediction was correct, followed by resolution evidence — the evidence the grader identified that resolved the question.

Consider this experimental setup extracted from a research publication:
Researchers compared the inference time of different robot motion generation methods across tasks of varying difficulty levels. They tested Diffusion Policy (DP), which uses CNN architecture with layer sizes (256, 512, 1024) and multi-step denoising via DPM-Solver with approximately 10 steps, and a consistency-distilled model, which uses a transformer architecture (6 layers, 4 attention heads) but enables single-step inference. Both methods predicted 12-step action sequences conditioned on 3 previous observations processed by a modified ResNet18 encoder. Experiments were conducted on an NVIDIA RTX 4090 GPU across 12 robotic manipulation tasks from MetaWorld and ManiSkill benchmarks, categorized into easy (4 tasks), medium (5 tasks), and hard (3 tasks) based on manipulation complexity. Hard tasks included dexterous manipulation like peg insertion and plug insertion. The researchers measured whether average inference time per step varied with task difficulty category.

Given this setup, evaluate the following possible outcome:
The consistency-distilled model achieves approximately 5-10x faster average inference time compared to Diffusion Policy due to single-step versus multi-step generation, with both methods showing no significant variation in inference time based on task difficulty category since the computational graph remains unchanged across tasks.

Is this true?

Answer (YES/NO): YES